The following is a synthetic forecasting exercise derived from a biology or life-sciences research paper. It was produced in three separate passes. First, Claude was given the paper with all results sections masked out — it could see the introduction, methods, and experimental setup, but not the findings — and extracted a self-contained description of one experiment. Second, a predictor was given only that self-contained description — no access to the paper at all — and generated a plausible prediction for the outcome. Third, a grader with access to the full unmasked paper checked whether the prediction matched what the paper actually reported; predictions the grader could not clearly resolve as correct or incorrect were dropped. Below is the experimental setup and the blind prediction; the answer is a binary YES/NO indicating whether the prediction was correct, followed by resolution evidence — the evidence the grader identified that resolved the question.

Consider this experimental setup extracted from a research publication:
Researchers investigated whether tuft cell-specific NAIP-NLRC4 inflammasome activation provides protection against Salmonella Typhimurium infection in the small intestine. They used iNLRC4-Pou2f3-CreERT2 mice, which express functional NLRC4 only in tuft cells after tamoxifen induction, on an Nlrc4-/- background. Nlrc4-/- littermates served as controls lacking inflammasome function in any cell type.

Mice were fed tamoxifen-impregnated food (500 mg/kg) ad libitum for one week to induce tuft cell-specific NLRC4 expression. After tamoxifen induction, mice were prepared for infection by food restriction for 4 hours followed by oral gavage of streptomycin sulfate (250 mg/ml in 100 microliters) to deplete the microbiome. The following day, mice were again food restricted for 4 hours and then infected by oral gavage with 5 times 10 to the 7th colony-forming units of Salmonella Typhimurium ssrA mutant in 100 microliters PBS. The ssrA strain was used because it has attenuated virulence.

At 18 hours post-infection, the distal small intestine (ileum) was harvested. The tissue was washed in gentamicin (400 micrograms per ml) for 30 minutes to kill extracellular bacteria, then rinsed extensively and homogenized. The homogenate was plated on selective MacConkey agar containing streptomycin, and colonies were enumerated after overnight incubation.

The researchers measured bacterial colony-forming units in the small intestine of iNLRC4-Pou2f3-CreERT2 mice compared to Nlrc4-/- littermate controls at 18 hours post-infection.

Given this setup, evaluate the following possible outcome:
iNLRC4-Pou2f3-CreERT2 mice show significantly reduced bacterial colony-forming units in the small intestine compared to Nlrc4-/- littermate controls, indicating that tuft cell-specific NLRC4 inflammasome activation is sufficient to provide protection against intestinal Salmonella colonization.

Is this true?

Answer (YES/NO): NO